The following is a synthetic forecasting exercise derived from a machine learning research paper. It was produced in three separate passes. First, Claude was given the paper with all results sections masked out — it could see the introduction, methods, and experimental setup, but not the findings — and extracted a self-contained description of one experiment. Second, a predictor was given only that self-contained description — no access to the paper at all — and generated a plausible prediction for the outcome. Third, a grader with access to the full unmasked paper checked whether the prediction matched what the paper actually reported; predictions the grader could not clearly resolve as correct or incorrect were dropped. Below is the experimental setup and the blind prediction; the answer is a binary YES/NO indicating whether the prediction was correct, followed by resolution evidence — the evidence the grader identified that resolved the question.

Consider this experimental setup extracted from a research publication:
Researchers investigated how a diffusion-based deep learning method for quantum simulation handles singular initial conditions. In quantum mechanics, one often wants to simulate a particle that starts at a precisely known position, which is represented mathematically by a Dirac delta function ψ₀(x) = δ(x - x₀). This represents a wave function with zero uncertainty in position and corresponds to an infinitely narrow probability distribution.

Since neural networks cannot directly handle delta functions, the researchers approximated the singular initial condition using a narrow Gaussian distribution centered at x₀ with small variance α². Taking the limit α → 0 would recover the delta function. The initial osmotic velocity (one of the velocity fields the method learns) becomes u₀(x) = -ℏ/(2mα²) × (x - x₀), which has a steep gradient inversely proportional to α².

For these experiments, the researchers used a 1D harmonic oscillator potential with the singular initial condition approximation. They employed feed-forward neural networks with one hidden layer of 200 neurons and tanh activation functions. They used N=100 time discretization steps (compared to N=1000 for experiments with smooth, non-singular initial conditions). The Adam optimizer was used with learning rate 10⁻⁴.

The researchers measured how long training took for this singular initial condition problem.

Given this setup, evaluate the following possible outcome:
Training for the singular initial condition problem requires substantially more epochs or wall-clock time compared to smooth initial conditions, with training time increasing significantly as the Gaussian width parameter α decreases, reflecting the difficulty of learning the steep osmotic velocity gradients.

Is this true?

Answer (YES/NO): NO